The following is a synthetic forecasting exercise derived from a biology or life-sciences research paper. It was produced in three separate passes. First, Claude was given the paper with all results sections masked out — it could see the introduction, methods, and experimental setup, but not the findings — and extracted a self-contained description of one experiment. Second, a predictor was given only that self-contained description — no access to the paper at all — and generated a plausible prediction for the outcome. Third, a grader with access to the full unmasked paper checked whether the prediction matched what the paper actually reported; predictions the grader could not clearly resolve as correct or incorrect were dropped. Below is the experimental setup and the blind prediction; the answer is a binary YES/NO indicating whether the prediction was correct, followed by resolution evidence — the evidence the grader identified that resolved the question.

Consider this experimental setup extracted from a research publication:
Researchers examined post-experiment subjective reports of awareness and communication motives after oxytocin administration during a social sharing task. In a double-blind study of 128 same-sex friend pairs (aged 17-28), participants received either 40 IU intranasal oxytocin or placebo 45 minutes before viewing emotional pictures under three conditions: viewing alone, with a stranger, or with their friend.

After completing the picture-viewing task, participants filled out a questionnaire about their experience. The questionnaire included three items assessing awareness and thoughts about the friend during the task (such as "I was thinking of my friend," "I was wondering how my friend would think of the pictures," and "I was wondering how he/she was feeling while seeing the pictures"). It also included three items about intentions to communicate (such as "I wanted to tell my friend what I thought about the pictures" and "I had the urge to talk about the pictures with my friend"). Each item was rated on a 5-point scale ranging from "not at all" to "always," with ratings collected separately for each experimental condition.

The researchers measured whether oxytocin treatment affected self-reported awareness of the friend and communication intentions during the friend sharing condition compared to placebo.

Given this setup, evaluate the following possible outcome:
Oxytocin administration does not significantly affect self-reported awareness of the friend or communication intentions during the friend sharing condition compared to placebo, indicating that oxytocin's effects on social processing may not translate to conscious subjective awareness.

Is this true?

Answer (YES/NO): NO